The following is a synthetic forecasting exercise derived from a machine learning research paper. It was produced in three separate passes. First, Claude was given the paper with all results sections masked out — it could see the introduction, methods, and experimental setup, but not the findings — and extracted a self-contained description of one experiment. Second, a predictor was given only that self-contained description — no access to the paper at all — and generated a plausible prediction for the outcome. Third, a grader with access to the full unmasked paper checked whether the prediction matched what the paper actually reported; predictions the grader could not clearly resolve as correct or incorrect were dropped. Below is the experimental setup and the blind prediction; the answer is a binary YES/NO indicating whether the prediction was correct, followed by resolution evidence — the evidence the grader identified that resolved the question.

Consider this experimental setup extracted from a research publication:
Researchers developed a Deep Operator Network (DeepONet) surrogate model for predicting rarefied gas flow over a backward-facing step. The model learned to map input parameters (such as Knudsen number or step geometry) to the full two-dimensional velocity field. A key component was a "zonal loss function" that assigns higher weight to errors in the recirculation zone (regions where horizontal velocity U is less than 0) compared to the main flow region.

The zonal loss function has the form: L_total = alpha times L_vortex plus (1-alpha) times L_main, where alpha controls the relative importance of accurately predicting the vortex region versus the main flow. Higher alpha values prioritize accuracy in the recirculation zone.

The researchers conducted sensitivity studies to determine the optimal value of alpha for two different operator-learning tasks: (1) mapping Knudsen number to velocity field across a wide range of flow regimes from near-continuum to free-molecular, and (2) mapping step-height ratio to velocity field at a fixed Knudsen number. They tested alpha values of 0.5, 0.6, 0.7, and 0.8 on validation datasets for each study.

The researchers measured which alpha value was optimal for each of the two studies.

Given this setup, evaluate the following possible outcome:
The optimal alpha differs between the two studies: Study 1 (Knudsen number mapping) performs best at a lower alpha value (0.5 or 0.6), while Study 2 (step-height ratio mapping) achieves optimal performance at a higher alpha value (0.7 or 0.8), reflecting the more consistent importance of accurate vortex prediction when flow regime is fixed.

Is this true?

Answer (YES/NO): NO